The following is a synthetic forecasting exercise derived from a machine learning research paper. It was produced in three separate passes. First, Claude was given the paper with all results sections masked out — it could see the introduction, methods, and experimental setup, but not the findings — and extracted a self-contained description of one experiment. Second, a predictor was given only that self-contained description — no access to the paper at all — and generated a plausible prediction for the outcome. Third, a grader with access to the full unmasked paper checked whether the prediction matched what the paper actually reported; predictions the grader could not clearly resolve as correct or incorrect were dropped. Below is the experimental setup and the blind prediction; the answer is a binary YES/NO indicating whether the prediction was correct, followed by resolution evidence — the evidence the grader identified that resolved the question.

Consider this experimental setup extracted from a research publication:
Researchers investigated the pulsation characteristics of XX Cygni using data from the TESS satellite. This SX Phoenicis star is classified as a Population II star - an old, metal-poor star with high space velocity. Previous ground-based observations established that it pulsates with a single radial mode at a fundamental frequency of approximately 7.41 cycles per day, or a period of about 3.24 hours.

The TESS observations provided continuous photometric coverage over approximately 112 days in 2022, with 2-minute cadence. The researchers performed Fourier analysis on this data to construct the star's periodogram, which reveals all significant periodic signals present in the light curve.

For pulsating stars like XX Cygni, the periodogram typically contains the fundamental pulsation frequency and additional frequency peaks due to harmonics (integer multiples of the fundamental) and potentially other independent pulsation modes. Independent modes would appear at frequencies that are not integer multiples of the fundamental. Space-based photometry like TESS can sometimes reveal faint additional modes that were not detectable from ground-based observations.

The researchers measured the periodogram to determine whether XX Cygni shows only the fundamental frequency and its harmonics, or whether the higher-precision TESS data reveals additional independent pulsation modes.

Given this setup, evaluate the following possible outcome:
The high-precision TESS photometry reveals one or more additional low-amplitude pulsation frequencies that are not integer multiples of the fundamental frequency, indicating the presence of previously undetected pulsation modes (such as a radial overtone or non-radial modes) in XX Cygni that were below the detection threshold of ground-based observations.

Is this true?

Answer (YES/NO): NO